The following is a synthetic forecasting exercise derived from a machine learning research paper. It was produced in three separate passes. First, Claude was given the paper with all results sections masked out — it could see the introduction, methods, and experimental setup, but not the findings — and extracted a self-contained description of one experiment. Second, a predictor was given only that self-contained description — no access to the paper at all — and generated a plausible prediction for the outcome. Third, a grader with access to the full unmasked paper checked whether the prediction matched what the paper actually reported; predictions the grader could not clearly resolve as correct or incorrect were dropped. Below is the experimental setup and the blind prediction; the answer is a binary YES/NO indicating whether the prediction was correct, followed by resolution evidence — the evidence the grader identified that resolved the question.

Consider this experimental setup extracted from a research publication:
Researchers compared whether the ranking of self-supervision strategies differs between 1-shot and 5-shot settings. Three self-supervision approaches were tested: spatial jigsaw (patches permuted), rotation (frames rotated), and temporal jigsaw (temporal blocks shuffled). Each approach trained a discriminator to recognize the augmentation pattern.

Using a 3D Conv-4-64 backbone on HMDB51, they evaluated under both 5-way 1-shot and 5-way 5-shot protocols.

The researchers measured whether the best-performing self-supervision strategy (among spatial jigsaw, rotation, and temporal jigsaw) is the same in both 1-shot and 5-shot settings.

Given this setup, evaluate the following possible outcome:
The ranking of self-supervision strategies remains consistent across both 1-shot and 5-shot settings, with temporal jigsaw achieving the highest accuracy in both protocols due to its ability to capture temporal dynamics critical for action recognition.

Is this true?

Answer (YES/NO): NO